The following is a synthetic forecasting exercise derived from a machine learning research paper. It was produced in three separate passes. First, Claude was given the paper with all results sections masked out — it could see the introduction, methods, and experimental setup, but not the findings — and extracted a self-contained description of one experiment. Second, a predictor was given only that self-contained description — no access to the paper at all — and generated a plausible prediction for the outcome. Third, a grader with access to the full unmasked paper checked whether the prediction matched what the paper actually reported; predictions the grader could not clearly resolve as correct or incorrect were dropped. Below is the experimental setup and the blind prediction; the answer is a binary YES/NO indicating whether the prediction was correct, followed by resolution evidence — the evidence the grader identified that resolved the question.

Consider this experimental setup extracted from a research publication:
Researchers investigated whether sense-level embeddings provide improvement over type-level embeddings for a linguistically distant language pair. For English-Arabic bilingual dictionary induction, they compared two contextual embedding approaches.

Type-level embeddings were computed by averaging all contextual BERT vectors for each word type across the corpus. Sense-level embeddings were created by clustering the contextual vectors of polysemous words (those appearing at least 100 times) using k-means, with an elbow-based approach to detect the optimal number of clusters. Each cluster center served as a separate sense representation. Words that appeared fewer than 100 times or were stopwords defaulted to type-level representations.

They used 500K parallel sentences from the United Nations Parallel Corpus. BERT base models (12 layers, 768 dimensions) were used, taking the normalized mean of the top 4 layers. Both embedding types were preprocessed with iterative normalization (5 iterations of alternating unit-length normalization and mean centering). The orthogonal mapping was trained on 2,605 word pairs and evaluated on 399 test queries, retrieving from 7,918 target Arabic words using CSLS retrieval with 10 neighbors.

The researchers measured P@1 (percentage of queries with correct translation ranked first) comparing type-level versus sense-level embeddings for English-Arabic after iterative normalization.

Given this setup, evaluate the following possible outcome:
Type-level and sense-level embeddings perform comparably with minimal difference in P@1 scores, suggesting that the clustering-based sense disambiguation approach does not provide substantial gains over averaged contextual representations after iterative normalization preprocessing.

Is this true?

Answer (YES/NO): YES